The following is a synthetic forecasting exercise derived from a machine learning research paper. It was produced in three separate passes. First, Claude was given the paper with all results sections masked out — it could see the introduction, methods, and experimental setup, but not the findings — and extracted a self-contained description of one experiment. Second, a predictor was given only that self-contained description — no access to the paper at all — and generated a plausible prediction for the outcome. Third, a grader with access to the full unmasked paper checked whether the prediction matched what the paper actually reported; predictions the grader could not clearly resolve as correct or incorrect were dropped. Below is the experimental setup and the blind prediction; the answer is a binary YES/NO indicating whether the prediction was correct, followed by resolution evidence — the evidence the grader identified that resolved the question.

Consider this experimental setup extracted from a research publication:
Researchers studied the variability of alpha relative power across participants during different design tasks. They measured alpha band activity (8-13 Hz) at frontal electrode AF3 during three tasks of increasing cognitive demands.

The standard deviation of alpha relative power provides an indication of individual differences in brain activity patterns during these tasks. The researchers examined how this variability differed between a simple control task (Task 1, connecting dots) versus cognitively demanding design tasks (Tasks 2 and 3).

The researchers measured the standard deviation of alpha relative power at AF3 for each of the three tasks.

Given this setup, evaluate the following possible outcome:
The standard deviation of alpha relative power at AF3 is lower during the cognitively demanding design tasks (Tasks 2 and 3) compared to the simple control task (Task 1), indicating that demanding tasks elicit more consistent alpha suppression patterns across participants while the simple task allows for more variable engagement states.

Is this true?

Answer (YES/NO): YES